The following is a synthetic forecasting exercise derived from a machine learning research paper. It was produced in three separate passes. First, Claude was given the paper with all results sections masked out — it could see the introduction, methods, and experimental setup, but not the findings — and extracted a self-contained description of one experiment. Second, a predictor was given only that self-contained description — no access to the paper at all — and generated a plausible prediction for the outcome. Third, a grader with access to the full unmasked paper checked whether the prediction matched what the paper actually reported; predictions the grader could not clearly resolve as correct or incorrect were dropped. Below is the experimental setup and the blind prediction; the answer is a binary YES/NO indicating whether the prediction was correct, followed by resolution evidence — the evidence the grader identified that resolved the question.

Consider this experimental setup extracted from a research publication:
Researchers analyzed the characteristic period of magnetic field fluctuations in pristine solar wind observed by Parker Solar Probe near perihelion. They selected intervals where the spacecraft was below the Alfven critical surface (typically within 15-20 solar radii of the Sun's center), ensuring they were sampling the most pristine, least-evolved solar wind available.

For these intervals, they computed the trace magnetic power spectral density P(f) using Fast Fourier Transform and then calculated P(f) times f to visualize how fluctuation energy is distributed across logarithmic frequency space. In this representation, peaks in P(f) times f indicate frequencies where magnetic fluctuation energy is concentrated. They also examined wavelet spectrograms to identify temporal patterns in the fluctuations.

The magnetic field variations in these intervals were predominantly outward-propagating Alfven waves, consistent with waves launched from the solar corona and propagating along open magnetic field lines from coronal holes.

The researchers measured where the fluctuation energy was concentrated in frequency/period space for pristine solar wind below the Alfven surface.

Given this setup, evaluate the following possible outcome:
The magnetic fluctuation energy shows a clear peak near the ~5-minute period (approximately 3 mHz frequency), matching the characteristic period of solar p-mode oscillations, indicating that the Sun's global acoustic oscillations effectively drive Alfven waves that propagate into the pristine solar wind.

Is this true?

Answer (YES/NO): NO